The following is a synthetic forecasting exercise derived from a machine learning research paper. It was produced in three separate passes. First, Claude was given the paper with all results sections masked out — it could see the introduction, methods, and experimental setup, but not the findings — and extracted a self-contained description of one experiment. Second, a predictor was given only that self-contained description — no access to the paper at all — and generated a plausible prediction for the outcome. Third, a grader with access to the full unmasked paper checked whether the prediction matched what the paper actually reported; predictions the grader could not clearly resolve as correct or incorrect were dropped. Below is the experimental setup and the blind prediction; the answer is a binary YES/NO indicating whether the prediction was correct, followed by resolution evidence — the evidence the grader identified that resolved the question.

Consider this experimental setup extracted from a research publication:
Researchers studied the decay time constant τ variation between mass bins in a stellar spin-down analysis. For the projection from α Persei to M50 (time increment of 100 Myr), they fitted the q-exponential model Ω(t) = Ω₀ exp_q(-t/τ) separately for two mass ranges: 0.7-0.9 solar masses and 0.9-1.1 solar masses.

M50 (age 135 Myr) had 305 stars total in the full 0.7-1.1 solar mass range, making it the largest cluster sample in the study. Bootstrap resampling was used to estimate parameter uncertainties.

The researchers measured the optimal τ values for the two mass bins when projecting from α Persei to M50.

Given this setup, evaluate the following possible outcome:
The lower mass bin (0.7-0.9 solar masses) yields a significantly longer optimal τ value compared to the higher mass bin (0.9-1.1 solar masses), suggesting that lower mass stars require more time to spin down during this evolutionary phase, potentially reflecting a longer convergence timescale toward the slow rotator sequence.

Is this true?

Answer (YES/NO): YES